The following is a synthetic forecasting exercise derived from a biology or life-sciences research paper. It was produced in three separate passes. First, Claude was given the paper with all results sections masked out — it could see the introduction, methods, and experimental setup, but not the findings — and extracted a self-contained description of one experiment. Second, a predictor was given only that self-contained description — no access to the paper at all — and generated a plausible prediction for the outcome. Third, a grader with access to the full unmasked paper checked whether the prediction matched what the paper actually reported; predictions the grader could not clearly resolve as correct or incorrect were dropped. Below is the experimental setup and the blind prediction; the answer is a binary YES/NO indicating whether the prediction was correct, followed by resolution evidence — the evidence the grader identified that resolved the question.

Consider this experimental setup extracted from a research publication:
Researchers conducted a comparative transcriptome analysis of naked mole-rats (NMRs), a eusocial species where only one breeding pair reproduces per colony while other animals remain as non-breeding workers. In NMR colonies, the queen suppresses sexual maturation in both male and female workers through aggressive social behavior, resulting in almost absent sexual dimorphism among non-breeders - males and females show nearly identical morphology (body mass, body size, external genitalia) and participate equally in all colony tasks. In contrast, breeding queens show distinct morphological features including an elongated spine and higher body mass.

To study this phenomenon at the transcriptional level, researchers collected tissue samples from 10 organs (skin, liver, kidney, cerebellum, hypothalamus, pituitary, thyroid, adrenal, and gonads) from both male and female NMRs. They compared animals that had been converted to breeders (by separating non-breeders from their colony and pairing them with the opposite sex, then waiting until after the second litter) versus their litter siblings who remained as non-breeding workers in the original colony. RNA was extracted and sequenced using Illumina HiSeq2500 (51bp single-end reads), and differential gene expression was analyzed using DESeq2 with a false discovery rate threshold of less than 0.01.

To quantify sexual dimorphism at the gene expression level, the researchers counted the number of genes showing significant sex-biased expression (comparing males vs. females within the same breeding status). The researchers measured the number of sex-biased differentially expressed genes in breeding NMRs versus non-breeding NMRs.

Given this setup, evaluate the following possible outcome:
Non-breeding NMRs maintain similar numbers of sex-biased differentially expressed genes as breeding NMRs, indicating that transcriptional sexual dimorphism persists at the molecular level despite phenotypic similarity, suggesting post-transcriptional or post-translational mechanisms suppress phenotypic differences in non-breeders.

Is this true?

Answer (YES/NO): NO